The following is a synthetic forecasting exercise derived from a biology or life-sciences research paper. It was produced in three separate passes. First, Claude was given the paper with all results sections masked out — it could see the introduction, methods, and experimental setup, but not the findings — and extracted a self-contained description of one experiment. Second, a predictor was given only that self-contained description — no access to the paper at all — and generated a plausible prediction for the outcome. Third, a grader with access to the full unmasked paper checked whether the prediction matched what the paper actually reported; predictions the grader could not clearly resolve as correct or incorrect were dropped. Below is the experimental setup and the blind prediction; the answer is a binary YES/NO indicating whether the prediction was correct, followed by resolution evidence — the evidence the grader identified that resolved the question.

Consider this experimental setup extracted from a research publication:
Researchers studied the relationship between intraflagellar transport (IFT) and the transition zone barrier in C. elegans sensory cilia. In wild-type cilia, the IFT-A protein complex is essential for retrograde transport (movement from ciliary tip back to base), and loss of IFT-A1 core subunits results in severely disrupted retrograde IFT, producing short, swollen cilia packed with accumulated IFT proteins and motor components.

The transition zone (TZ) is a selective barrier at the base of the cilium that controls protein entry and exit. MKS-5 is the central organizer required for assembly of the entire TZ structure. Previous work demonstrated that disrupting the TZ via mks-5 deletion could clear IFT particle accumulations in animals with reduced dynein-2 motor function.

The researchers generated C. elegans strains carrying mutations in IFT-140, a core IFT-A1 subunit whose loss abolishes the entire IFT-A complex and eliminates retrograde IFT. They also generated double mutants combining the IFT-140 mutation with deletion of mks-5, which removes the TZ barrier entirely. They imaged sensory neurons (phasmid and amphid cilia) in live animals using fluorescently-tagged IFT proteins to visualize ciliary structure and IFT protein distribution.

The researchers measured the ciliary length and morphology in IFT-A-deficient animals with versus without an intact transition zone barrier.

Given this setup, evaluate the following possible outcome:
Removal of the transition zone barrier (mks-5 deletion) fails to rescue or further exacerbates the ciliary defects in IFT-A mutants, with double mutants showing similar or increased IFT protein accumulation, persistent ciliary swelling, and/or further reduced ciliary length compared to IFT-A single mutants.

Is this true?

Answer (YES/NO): NO